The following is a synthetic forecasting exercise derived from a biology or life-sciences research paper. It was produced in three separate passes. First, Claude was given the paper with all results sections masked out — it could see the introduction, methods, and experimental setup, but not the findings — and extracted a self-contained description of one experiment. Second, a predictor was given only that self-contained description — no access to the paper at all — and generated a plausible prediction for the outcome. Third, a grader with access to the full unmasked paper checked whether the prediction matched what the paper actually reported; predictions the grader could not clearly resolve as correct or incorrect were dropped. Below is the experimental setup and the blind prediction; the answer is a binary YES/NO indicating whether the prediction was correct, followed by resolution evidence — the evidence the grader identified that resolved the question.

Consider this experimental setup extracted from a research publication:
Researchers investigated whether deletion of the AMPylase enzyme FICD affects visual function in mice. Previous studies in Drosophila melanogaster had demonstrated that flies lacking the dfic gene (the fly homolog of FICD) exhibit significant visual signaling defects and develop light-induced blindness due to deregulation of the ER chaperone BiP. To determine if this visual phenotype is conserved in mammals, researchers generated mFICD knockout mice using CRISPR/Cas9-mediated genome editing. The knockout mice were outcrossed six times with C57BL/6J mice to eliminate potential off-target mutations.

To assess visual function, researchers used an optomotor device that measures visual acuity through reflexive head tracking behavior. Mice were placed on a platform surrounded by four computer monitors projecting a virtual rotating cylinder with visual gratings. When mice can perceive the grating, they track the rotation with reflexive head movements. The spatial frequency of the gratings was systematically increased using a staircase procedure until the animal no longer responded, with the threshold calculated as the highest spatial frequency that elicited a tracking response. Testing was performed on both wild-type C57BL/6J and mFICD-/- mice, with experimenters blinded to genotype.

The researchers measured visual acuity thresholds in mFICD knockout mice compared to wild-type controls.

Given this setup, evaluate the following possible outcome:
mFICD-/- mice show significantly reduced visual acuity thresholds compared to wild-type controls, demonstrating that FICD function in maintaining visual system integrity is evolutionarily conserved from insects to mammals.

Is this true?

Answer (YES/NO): NO